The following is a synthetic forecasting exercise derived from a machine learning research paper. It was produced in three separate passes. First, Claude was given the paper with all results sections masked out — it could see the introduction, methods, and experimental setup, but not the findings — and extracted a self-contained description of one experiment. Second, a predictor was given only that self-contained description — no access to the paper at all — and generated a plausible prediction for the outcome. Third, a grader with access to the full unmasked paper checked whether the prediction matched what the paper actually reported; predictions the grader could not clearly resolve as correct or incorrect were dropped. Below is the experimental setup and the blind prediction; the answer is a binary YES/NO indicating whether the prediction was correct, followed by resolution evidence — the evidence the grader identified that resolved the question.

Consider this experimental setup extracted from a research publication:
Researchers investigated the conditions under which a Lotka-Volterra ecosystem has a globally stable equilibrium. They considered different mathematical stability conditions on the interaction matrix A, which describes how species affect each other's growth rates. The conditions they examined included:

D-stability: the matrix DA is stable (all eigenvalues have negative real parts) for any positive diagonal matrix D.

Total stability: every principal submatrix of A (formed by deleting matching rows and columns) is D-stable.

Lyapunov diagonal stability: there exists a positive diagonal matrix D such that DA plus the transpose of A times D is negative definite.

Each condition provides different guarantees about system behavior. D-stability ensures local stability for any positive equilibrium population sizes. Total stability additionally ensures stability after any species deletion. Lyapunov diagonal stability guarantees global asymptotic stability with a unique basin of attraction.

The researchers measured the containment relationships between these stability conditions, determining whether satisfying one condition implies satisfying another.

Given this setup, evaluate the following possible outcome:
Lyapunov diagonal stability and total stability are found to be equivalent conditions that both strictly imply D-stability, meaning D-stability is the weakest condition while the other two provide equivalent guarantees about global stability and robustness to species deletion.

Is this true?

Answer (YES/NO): NO